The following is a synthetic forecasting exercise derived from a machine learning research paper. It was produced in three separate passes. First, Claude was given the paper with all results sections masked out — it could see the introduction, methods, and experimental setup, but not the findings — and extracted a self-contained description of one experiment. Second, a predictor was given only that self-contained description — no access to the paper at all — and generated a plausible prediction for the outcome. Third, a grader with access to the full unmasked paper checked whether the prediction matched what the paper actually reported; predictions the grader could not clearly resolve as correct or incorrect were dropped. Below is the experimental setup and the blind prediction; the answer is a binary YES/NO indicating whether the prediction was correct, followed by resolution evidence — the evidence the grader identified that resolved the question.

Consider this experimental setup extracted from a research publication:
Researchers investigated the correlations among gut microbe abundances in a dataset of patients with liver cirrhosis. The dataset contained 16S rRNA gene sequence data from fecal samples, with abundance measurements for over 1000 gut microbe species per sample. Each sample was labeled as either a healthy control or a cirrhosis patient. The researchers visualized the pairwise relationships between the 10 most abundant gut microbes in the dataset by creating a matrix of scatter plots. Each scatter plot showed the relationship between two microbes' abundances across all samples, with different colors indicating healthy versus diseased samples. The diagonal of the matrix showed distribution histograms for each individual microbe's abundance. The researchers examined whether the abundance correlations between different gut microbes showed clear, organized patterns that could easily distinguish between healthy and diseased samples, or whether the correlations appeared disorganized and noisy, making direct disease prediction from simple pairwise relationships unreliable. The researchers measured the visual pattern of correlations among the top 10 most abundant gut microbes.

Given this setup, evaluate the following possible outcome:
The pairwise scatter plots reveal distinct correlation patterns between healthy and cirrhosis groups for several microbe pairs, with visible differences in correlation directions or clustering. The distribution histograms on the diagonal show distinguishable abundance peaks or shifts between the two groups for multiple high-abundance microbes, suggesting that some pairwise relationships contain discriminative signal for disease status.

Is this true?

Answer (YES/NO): NO